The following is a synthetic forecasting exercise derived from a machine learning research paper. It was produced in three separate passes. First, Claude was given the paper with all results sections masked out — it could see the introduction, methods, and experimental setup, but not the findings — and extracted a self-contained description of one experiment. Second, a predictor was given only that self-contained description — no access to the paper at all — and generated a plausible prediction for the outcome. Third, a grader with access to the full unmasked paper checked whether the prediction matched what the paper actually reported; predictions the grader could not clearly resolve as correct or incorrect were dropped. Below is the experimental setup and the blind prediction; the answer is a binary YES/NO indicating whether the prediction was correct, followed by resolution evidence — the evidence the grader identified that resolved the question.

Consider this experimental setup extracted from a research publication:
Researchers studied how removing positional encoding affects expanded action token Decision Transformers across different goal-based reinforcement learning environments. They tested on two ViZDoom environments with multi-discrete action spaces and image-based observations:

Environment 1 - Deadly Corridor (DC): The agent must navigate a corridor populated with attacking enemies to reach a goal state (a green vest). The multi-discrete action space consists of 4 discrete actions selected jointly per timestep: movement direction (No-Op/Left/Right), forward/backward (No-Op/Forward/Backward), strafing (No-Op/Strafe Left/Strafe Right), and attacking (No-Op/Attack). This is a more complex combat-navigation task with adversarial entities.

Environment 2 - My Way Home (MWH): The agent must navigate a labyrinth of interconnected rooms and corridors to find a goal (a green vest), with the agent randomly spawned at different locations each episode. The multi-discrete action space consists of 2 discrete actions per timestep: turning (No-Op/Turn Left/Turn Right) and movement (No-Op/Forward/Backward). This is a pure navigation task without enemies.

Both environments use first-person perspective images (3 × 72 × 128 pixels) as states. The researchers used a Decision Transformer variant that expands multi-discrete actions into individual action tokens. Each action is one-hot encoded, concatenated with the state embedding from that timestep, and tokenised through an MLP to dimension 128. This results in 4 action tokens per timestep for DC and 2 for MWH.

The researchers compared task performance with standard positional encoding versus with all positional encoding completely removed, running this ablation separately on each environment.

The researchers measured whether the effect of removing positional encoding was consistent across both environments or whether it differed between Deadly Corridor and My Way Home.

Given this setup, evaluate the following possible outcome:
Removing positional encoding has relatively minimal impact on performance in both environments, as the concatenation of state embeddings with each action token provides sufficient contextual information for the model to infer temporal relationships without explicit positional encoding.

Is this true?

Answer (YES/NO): NO